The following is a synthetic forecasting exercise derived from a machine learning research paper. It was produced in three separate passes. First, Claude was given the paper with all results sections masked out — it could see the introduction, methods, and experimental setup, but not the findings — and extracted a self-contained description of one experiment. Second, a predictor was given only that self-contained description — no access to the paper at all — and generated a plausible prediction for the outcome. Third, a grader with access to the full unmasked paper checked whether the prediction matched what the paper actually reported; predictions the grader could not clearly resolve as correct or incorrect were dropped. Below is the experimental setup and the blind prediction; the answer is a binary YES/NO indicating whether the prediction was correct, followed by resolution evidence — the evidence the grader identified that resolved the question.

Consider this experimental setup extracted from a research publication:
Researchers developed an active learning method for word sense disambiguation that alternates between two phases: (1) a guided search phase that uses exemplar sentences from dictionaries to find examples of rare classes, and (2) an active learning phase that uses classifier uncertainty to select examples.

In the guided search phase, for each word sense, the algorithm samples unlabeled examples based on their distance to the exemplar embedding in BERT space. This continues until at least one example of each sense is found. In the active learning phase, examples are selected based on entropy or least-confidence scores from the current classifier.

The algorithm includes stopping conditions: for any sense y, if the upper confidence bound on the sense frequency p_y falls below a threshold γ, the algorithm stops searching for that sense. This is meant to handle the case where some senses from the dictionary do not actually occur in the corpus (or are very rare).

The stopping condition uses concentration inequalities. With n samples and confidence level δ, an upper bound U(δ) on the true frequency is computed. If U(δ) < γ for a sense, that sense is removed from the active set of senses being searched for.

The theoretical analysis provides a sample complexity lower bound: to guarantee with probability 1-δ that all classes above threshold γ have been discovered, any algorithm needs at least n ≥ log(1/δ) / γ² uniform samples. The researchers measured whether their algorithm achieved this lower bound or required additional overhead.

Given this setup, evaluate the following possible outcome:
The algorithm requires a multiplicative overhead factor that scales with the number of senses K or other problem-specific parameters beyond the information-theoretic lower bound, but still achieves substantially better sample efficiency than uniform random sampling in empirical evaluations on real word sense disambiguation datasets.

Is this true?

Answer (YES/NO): YES